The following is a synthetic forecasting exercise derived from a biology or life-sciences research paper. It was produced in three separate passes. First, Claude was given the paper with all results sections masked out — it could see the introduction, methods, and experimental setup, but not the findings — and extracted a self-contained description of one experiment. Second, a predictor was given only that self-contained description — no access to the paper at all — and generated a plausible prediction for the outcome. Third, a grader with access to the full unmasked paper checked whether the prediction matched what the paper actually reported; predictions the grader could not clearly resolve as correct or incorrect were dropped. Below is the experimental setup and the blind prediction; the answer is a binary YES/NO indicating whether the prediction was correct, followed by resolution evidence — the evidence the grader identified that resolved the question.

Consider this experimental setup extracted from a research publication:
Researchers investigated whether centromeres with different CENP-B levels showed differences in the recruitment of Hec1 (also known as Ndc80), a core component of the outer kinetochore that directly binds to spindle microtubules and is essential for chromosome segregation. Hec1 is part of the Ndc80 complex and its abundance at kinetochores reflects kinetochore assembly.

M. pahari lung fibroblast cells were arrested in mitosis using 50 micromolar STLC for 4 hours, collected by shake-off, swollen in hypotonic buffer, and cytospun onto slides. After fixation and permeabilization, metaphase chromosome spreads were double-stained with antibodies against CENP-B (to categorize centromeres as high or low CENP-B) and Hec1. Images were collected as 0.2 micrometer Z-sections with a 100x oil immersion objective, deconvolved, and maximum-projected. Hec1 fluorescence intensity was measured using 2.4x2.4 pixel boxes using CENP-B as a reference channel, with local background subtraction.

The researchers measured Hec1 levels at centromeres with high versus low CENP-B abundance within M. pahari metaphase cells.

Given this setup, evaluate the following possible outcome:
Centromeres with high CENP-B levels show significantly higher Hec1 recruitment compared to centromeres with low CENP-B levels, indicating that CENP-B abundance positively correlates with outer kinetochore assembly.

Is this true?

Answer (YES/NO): YES